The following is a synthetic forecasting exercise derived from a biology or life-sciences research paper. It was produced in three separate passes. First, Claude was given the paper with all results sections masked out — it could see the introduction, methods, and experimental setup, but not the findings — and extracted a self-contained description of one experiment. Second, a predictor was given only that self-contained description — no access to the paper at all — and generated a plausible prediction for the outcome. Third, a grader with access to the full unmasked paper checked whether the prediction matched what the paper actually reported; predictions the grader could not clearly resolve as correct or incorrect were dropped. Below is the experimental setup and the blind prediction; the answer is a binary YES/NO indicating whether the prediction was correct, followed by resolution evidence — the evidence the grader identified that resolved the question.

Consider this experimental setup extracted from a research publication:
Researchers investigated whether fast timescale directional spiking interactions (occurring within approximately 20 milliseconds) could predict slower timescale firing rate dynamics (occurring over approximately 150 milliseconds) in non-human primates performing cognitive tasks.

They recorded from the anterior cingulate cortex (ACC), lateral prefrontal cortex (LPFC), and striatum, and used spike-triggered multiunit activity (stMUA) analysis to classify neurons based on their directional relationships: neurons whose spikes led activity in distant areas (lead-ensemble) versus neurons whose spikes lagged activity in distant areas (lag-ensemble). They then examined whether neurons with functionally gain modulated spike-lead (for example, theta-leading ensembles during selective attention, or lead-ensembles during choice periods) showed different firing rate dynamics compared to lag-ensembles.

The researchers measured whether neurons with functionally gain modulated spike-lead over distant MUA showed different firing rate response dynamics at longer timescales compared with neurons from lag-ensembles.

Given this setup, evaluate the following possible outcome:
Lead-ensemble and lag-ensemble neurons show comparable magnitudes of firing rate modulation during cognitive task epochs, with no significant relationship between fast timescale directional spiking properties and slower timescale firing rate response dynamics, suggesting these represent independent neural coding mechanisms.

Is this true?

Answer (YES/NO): NO